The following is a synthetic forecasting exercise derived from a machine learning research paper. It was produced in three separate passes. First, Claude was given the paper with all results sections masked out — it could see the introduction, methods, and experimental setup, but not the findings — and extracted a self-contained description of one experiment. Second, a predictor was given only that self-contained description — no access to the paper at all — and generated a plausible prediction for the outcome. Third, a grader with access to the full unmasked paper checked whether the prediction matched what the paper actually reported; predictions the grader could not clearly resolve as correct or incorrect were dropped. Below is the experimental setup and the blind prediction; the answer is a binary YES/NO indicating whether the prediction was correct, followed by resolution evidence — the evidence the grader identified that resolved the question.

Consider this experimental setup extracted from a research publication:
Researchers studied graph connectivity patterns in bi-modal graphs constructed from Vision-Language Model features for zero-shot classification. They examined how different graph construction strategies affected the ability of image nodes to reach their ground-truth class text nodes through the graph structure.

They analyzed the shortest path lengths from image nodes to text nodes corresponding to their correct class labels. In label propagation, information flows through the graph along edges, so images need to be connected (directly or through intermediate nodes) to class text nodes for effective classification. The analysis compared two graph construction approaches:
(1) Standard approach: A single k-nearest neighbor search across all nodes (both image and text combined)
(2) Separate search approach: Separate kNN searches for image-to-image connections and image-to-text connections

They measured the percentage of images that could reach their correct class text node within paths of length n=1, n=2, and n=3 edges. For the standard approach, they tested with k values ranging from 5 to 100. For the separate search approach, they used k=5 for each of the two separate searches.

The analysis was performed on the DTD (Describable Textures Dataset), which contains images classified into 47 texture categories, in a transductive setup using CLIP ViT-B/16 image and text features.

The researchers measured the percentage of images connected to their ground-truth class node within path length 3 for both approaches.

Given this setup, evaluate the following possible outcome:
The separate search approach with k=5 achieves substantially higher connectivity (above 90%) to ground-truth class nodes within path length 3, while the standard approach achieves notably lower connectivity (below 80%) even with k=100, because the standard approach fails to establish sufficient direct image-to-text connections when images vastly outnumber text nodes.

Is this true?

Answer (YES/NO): NO